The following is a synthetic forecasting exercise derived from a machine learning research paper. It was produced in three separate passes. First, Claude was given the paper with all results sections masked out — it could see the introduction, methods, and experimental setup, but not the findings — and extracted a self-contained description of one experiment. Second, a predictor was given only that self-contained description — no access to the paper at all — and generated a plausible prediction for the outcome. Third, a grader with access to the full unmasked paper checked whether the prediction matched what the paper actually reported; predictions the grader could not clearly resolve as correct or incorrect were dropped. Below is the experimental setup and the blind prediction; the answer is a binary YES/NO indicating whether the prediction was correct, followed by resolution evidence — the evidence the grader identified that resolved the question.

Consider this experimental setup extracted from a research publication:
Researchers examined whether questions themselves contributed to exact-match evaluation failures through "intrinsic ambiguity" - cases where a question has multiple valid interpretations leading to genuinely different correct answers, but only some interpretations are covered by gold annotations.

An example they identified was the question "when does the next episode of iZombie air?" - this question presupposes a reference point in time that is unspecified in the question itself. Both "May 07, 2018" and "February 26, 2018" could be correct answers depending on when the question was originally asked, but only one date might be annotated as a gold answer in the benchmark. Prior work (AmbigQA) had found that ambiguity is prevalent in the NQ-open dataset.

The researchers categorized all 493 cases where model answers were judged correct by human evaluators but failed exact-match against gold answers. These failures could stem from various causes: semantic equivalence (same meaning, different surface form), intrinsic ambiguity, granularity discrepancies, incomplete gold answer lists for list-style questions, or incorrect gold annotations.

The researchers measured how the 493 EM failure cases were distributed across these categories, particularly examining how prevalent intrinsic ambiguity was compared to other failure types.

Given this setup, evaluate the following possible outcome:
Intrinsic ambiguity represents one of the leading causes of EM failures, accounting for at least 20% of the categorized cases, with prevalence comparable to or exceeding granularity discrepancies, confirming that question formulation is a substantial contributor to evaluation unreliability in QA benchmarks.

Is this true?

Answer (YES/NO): NO